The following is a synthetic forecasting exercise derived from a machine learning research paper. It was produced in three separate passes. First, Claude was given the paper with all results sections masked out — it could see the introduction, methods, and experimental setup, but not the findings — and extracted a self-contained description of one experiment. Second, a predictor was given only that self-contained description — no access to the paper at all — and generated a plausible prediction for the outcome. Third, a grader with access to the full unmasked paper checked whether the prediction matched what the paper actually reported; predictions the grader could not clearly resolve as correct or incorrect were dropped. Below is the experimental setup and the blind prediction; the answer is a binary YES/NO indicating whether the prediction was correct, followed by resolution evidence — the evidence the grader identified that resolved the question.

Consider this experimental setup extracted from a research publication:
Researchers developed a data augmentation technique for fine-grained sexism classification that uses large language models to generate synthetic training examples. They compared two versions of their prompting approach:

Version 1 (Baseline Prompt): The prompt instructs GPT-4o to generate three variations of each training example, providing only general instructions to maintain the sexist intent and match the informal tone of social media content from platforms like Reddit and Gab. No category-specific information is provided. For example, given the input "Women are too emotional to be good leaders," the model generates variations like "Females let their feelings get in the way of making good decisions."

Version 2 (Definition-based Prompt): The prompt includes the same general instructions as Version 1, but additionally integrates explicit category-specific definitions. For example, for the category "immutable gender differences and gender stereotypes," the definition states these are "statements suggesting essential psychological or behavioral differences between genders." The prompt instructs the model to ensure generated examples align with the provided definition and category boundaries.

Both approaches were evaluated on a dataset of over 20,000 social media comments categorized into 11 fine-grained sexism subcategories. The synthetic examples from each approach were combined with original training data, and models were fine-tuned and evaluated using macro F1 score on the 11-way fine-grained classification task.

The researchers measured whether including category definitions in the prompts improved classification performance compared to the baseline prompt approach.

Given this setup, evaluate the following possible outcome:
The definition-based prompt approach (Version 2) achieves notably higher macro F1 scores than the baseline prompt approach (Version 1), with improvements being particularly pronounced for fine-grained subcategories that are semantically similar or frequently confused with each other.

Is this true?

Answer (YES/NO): YES